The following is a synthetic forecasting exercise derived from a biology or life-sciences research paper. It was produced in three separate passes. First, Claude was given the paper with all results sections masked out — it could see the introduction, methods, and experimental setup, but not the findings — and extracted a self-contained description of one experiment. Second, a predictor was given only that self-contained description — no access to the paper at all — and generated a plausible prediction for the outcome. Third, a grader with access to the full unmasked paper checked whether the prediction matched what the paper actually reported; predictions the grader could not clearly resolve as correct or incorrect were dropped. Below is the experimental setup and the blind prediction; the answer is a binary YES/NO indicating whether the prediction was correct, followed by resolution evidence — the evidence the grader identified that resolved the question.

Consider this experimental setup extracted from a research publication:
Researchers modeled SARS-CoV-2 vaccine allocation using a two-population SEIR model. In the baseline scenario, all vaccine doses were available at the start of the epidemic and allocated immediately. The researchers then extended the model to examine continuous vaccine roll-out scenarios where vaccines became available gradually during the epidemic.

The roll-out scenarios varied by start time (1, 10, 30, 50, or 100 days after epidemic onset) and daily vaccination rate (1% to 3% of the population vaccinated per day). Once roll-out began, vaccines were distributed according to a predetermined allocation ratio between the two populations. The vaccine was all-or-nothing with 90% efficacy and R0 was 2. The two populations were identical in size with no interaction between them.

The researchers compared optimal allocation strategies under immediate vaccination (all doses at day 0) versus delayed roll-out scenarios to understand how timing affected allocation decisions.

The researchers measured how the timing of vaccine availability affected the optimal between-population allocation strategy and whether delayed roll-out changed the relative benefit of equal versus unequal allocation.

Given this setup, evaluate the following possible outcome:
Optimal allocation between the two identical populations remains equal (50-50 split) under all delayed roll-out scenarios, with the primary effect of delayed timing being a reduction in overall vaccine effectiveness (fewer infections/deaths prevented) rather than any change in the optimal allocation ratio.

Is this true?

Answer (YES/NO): NO